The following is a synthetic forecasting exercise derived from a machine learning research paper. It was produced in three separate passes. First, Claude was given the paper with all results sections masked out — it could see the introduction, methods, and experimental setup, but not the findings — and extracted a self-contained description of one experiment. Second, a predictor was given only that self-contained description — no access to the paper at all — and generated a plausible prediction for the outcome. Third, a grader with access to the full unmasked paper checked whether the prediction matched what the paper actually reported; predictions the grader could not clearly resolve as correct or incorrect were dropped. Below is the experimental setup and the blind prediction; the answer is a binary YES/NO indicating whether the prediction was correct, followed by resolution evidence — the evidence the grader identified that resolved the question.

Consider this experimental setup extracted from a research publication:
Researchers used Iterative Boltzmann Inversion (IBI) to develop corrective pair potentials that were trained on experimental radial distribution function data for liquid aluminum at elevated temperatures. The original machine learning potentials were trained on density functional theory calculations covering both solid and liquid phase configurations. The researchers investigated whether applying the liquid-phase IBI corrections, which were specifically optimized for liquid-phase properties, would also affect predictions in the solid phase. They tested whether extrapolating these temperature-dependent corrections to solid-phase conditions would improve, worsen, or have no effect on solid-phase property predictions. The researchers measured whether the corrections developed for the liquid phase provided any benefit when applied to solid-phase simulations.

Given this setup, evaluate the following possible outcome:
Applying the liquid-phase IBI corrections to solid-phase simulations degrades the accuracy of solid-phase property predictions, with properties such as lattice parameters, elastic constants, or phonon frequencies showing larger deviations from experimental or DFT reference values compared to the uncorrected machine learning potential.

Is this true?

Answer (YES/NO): YES